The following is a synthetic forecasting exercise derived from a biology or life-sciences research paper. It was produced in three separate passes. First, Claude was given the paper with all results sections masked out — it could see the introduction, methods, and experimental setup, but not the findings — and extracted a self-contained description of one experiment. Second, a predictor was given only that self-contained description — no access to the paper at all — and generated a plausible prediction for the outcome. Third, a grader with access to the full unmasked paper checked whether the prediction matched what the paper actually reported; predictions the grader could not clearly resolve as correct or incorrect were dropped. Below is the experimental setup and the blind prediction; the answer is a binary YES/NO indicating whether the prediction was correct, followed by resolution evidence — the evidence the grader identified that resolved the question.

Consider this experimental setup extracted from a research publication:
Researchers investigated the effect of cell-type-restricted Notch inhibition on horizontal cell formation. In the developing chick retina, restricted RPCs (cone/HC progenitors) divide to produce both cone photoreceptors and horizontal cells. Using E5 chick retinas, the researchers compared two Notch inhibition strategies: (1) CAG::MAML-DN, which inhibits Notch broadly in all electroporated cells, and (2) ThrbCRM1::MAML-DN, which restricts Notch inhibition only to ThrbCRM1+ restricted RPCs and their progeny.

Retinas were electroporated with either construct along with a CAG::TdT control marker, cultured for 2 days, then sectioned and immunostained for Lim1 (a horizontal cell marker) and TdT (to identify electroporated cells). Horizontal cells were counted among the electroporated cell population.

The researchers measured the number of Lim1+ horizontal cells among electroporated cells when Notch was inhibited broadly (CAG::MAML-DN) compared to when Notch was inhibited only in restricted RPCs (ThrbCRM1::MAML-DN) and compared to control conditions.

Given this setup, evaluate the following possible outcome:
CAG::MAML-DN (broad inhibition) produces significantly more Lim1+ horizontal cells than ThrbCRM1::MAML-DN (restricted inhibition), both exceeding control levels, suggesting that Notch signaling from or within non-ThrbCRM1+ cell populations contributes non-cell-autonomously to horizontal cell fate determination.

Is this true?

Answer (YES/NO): NO